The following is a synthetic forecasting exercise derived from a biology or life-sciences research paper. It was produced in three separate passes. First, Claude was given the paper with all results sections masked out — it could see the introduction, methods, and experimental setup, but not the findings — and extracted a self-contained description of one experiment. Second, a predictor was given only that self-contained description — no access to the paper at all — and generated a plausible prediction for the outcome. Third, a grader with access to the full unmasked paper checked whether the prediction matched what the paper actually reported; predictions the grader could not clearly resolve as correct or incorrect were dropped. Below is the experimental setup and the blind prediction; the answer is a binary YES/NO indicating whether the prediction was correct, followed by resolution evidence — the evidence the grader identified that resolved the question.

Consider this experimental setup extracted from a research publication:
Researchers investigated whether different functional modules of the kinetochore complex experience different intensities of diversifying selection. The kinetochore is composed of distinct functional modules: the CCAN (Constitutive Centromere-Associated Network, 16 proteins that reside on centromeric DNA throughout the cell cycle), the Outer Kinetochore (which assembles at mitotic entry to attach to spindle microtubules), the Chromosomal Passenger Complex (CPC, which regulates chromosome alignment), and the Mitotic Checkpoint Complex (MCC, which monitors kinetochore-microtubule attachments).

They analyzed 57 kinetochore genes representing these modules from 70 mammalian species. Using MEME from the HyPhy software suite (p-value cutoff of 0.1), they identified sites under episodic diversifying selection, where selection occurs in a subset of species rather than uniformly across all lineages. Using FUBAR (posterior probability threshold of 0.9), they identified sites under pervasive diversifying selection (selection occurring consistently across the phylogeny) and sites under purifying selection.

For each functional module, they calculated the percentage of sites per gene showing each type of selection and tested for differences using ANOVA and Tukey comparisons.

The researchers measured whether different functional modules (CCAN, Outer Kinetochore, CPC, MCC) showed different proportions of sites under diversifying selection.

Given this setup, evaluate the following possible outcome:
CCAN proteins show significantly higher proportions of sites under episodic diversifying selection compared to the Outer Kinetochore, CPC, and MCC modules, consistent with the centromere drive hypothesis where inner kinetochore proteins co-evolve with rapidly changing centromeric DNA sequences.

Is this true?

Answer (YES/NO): NO